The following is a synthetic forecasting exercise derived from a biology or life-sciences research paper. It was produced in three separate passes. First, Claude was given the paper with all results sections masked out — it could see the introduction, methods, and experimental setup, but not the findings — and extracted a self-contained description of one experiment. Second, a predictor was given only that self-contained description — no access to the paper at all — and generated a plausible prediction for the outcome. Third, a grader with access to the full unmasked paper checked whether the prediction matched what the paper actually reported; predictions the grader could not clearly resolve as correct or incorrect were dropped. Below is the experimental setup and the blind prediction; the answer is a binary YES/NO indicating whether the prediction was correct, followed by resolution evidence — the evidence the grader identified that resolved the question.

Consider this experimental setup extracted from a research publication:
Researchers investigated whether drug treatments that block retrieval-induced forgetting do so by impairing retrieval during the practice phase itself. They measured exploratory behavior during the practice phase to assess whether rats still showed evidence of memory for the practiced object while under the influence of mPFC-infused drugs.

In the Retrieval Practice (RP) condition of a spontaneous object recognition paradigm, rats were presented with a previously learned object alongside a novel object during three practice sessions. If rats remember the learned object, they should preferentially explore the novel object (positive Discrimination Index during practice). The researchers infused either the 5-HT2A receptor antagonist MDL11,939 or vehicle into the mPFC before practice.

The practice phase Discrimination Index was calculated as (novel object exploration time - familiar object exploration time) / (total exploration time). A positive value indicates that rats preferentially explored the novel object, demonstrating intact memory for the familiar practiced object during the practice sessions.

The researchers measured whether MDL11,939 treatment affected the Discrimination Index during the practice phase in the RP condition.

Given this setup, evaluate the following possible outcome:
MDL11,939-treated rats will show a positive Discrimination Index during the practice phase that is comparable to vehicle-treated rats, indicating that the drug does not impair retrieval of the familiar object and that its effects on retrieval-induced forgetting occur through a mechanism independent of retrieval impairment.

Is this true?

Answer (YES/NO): YES